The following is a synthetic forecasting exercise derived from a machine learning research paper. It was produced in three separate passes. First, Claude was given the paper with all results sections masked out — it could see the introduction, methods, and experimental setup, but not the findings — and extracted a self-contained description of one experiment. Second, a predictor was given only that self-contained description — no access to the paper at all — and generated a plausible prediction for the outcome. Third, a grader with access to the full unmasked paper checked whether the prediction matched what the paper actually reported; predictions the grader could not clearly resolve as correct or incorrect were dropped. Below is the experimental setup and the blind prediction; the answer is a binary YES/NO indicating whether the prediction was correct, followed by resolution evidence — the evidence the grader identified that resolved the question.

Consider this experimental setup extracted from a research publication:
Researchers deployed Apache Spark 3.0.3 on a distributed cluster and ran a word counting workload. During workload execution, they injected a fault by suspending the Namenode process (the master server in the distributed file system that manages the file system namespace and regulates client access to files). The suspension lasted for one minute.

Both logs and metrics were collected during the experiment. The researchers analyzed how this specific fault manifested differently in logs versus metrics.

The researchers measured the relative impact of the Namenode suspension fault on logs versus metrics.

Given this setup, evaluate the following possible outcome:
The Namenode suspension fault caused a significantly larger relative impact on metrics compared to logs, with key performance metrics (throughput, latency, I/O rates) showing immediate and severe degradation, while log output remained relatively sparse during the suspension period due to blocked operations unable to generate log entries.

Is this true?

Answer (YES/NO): NO